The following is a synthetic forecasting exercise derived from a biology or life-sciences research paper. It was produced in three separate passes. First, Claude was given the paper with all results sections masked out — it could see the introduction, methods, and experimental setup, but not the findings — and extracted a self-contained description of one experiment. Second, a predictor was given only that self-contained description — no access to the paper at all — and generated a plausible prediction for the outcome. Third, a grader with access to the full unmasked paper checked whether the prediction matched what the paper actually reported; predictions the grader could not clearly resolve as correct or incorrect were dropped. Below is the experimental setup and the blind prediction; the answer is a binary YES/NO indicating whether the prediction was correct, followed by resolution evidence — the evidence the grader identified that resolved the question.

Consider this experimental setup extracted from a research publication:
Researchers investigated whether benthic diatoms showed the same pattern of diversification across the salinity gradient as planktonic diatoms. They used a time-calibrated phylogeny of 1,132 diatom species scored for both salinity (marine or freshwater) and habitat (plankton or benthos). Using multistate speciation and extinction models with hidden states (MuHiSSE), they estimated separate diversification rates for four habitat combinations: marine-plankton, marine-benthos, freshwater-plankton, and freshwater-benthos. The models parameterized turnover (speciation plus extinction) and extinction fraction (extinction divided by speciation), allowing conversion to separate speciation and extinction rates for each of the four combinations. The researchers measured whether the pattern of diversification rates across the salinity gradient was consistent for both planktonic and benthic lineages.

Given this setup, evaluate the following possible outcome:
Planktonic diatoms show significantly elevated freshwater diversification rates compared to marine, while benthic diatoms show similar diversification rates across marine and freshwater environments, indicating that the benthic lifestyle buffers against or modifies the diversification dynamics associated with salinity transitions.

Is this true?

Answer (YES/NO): NO